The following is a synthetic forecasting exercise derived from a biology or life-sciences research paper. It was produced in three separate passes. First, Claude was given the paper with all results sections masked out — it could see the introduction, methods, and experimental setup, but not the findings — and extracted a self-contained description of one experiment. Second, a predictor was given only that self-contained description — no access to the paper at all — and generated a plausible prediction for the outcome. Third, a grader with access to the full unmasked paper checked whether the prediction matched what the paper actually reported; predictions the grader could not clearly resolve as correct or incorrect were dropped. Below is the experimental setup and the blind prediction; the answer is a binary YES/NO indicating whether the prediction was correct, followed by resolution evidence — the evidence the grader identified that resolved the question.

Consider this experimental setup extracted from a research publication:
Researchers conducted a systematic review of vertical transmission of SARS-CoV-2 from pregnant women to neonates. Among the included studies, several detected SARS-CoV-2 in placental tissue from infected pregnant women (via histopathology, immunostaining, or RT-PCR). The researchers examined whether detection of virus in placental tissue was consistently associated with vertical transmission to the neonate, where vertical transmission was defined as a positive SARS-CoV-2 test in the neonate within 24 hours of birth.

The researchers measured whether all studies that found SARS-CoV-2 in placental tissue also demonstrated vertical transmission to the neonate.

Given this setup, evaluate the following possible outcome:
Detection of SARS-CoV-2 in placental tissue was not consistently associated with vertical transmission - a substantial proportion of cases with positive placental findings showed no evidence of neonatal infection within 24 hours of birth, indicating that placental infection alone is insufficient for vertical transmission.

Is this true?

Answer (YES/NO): YES